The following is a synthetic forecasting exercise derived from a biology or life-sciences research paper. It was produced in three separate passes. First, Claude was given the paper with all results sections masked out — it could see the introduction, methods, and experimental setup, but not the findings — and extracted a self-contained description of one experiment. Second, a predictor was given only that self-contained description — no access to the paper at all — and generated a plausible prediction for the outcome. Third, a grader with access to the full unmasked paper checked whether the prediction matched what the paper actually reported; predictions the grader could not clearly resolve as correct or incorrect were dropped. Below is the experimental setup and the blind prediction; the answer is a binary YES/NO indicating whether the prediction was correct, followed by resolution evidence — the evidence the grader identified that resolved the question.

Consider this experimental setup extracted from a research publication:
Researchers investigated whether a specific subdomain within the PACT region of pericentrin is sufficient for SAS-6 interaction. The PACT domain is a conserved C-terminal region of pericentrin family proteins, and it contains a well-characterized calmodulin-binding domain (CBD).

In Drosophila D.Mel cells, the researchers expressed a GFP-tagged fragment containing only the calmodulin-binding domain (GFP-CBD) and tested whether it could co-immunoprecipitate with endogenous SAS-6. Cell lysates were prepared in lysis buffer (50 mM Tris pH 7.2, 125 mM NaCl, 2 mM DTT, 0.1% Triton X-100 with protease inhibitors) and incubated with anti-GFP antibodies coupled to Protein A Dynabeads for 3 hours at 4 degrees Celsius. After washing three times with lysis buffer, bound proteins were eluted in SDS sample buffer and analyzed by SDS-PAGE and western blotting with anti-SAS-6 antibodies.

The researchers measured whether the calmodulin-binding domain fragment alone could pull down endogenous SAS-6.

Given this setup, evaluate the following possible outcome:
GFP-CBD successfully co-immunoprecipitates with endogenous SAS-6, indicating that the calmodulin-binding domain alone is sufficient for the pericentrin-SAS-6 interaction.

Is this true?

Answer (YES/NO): YES